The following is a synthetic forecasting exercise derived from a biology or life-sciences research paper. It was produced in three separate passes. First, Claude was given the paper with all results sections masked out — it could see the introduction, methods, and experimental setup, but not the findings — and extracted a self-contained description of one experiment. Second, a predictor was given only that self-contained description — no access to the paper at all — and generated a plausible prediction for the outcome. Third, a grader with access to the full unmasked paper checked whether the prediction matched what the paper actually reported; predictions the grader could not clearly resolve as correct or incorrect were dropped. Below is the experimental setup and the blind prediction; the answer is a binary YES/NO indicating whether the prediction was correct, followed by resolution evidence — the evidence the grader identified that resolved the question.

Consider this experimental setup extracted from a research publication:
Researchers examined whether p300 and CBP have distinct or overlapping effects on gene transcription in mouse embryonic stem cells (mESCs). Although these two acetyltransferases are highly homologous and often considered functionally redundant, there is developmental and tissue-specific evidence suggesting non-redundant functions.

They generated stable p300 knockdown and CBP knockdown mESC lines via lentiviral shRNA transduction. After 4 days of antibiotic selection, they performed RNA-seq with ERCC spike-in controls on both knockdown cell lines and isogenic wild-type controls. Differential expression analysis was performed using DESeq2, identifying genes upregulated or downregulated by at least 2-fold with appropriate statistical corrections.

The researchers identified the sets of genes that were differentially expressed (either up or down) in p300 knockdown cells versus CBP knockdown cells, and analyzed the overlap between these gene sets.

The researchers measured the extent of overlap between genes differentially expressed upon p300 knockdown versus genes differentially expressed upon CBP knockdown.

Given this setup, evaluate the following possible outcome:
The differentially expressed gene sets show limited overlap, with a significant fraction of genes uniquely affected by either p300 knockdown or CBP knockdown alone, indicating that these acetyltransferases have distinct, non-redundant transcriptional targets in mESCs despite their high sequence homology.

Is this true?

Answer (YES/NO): YES